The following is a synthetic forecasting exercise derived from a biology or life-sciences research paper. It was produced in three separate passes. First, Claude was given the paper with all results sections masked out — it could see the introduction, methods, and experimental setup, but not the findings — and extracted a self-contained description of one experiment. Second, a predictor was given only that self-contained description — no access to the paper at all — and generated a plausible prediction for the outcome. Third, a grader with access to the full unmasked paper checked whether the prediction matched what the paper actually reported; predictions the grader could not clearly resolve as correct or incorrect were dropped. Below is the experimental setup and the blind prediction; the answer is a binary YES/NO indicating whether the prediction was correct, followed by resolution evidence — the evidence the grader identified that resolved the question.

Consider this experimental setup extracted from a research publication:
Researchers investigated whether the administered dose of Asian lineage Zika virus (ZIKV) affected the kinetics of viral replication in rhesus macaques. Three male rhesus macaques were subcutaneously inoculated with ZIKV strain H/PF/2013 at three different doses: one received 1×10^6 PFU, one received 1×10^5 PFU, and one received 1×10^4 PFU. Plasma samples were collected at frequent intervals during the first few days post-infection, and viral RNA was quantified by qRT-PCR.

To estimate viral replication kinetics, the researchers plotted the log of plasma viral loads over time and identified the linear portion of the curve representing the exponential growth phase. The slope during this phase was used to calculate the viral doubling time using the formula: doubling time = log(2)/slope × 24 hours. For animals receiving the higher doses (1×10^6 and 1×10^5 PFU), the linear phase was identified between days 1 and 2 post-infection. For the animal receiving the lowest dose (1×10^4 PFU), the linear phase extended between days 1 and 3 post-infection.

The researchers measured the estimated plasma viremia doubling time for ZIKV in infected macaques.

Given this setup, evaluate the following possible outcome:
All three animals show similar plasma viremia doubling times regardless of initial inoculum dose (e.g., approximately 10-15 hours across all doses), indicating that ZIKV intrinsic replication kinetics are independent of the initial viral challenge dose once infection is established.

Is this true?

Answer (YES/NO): NO